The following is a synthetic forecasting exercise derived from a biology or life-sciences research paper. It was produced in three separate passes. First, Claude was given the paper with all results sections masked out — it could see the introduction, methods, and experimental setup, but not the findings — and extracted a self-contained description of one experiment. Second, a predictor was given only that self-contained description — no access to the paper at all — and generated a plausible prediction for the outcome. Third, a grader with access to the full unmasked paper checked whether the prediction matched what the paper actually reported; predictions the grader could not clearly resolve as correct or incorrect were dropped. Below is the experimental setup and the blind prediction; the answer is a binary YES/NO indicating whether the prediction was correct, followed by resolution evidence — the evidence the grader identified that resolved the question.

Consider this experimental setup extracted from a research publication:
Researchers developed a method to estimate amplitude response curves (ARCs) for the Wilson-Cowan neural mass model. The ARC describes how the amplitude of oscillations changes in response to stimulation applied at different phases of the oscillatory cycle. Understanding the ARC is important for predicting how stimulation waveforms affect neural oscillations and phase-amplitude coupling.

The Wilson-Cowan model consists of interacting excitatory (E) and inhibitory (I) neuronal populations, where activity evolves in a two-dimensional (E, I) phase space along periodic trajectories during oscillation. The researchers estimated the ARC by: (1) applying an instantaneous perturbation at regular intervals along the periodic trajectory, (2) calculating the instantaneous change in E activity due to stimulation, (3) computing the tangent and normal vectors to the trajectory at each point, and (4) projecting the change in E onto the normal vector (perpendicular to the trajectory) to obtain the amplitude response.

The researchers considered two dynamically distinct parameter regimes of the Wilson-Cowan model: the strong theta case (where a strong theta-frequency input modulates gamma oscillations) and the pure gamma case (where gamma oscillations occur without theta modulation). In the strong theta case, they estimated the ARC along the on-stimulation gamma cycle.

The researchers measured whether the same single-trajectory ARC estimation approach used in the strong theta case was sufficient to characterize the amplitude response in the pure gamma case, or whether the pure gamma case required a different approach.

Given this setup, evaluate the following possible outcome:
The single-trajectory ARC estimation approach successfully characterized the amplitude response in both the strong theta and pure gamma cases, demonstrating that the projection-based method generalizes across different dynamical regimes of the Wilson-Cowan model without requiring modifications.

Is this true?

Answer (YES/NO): NO